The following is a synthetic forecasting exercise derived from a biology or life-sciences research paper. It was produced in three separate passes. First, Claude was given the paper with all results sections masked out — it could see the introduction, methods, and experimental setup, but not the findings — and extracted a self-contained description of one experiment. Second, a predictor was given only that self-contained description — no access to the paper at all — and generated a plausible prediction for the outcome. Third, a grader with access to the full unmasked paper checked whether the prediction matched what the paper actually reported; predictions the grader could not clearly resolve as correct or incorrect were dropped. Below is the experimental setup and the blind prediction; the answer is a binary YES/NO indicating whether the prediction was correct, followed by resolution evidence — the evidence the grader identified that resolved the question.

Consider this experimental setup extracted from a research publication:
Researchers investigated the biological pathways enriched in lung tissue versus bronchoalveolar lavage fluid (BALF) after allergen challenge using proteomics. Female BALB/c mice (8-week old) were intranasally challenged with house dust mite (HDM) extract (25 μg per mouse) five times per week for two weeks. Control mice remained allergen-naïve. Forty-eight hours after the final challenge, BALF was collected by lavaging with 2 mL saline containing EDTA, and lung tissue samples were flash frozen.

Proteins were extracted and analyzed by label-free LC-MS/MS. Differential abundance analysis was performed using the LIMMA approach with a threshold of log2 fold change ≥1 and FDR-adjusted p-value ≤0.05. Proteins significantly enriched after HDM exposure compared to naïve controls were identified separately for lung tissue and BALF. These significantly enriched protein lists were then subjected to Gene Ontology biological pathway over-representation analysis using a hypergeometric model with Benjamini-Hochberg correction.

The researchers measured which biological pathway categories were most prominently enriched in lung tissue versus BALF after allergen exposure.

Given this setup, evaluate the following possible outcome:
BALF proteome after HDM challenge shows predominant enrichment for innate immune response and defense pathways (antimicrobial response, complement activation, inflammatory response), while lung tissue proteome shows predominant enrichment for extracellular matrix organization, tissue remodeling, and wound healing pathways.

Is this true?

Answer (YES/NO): NO